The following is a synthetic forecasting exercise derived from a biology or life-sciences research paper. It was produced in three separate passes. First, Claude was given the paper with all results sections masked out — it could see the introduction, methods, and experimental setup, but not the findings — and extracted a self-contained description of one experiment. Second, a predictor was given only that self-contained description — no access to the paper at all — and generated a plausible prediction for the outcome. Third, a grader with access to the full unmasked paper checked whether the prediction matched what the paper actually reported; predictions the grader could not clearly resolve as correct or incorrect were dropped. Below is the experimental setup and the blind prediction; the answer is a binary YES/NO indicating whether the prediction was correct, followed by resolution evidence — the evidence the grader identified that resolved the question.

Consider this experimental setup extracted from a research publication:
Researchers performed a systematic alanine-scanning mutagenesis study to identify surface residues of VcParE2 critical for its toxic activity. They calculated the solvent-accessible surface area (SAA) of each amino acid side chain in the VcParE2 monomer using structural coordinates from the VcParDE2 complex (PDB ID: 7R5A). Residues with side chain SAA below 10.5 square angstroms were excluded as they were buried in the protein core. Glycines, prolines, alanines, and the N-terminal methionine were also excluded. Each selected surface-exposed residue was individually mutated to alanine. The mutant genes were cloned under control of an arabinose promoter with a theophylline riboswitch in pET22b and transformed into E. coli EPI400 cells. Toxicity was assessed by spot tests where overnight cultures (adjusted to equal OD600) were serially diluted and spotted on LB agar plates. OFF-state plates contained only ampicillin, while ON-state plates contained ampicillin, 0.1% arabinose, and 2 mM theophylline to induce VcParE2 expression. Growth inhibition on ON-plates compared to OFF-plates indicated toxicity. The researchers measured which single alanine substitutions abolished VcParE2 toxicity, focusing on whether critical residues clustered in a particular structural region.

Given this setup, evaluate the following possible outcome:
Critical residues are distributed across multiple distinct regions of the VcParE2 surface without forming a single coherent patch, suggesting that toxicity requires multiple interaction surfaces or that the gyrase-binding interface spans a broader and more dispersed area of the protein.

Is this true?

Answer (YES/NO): NO